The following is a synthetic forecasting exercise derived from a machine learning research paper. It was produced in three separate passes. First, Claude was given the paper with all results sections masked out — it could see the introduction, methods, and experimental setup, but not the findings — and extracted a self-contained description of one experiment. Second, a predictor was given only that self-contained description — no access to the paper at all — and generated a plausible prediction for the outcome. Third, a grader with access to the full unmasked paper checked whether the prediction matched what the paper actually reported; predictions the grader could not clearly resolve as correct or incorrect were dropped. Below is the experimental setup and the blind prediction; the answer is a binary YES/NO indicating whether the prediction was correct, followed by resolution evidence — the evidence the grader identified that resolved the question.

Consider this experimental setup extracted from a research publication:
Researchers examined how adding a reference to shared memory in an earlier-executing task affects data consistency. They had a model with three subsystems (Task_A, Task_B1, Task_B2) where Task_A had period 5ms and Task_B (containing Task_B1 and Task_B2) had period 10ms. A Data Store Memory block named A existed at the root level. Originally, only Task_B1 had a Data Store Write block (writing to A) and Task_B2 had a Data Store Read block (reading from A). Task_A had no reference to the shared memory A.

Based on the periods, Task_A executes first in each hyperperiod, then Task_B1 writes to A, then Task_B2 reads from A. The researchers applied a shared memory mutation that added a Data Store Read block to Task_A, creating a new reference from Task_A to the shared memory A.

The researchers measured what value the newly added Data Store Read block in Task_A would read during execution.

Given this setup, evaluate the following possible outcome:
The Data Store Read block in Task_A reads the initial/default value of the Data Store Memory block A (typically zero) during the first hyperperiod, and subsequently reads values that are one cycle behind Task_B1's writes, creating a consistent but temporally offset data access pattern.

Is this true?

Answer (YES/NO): YES